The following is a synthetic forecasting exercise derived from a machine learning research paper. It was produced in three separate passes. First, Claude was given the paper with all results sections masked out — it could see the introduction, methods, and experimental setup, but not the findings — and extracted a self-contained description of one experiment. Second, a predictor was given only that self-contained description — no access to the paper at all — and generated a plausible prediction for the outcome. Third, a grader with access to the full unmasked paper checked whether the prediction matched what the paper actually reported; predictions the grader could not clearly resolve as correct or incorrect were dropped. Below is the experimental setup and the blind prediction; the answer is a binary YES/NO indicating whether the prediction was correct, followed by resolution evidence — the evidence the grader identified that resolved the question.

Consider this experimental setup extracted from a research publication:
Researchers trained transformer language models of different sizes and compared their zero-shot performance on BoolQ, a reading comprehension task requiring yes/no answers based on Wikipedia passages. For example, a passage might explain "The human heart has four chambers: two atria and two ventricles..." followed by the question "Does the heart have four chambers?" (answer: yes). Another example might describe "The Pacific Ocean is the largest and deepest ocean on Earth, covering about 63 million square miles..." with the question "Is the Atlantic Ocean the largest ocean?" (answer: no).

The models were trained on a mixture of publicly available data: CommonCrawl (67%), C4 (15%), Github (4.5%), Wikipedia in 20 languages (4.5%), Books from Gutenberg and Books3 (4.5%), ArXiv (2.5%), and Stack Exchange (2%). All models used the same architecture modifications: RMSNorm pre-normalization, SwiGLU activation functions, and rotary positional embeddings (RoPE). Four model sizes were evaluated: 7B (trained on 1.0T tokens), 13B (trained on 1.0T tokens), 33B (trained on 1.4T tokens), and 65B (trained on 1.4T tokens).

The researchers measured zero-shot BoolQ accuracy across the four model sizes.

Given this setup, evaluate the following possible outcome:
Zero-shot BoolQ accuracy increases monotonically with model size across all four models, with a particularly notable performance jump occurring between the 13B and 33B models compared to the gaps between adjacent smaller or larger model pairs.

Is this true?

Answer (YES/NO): YES